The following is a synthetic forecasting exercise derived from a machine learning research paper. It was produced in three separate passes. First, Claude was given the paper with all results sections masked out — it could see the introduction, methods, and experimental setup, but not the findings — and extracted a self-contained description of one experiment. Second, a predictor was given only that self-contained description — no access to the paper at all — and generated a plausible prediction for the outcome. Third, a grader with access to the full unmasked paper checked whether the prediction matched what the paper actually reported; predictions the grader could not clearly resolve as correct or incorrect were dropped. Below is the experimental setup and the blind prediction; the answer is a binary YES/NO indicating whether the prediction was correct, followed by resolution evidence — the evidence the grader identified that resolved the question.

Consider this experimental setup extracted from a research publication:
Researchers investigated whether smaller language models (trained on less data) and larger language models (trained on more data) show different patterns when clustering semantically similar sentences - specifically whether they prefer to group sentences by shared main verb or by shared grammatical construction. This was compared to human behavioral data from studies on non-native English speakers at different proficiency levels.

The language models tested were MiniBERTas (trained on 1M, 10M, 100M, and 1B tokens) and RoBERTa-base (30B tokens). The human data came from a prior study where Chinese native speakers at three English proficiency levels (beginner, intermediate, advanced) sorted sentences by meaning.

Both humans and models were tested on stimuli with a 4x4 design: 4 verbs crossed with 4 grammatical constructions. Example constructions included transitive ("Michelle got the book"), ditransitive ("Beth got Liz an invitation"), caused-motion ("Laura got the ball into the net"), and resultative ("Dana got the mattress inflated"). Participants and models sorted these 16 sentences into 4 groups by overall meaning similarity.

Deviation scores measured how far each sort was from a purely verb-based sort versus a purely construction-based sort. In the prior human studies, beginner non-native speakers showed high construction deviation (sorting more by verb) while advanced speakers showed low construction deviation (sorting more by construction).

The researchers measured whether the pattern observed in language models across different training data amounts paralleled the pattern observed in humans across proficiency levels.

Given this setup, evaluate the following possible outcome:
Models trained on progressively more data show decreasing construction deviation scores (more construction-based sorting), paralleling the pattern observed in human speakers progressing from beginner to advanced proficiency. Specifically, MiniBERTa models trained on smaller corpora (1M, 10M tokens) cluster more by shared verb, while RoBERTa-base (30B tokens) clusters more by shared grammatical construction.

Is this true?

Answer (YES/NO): NO